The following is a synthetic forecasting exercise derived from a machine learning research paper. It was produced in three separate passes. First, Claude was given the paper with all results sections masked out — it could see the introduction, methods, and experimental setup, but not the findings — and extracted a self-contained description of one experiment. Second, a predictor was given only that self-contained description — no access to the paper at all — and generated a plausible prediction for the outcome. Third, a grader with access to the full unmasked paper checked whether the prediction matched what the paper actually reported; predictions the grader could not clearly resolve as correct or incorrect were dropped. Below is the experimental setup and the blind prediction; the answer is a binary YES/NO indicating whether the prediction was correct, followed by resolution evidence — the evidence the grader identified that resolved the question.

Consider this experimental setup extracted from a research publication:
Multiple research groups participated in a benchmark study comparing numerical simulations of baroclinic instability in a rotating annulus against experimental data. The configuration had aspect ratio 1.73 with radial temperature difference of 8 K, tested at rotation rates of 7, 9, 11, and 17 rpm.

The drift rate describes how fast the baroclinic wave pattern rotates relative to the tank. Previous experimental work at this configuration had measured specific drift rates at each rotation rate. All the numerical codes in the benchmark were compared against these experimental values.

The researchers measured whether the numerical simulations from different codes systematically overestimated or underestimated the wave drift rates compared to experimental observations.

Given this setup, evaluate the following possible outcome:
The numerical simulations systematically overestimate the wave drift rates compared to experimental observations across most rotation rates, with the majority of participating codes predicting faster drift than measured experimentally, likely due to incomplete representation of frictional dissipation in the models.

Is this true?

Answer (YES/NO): YES